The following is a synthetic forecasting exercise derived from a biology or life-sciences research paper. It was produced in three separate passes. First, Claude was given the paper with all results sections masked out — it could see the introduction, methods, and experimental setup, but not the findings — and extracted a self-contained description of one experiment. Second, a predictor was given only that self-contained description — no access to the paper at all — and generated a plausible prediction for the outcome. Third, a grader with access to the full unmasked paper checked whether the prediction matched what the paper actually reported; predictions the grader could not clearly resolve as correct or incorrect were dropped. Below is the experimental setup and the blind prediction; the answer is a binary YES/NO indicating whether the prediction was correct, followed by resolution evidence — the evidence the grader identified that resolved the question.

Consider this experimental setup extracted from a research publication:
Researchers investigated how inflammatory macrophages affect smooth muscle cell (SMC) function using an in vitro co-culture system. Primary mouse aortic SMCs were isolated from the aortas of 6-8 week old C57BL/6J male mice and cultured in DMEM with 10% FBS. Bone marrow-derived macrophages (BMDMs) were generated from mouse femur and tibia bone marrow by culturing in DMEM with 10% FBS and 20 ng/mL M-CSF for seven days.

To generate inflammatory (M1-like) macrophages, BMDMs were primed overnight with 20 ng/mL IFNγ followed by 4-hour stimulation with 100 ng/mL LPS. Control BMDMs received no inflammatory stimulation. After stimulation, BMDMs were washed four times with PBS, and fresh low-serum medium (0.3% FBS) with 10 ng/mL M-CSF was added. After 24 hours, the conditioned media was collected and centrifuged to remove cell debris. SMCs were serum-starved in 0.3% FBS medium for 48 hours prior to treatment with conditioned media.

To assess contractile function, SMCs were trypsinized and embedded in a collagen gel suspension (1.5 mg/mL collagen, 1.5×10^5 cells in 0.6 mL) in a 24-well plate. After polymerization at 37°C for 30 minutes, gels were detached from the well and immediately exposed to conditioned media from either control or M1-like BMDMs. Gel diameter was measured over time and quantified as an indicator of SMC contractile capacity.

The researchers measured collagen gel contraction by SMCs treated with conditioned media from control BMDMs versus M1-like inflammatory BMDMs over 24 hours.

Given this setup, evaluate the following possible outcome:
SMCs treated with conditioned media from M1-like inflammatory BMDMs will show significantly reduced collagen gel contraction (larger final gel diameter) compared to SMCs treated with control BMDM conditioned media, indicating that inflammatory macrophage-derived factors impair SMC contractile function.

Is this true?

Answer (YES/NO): YES